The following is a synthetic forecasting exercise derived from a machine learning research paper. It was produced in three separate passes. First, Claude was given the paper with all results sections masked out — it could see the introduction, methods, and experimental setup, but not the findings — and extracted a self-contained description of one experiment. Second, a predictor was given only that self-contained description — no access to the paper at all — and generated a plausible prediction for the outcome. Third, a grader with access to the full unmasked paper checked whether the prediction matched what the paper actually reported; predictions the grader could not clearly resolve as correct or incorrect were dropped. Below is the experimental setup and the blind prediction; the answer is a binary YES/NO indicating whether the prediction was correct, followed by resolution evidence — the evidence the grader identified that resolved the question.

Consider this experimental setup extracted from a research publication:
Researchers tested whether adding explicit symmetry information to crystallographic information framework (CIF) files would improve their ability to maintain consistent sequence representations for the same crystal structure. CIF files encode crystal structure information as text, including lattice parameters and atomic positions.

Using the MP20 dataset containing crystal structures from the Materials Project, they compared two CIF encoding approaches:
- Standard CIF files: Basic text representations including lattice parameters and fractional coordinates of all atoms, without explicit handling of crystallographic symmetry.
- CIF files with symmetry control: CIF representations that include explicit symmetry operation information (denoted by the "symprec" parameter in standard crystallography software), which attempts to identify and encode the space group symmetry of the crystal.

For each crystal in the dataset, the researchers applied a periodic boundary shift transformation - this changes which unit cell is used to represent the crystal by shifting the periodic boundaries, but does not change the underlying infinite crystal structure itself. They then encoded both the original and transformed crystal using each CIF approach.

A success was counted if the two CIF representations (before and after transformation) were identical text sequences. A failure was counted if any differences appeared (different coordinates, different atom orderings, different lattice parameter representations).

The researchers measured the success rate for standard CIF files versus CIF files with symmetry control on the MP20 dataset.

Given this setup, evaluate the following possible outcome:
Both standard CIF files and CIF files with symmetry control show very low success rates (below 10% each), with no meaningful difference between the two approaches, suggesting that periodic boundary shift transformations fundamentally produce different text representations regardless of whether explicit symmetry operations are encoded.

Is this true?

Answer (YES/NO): NO